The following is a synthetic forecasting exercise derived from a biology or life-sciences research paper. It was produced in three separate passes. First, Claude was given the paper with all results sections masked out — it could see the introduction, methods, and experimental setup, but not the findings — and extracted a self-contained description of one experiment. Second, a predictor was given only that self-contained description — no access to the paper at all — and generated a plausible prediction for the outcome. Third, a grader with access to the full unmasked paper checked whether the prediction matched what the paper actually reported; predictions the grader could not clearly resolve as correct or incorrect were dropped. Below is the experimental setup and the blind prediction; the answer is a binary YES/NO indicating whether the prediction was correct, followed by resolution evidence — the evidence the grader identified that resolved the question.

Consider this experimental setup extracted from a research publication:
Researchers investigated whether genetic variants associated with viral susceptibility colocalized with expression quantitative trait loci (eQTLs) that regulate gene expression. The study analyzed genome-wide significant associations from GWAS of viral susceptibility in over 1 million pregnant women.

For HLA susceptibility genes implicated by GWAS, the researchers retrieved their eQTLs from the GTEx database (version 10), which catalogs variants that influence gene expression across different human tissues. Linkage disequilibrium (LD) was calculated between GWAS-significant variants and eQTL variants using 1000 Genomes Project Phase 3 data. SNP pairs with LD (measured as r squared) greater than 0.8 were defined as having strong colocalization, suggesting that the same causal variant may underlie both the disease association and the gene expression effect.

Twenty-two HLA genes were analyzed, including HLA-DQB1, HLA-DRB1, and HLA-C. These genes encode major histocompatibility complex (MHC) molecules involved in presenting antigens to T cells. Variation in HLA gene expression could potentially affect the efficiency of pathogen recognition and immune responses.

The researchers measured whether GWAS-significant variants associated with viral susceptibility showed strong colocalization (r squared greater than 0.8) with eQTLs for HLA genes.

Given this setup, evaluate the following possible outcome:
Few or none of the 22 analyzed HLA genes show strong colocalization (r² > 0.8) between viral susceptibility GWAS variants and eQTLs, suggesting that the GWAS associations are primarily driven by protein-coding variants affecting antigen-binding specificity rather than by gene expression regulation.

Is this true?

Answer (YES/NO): NO